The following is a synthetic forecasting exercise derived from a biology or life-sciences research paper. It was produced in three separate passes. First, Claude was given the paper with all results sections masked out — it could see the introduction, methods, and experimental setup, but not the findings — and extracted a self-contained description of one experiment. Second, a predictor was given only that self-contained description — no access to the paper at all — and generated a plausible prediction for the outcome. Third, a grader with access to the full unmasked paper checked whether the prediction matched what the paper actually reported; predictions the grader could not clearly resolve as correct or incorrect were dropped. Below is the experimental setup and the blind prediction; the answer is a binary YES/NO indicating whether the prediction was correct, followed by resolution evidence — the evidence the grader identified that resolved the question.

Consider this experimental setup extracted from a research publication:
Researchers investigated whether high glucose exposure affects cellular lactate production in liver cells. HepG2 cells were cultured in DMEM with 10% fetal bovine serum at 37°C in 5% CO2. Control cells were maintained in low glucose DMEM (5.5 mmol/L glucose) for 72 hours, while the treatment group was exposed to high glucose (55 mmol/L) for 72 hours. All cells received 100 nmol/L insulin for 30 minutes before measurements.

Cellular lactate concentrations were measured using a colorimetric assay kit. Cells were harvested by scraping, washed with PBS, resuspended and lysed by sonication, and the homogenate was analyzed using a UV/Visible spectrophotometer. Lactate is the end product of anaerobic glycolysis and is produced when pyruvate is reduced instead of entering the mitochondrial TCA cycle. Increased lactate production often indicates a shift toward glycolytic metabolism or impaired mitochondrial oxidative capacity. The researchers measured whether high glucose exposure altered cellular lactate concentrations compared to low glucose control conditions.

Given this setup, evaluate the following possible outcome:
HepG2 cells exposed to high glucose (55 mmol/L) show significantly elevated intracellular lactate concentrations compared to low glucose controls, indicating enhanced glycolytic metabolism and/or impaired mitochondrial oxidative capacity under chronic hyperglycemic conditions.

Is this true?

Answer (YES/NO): YES